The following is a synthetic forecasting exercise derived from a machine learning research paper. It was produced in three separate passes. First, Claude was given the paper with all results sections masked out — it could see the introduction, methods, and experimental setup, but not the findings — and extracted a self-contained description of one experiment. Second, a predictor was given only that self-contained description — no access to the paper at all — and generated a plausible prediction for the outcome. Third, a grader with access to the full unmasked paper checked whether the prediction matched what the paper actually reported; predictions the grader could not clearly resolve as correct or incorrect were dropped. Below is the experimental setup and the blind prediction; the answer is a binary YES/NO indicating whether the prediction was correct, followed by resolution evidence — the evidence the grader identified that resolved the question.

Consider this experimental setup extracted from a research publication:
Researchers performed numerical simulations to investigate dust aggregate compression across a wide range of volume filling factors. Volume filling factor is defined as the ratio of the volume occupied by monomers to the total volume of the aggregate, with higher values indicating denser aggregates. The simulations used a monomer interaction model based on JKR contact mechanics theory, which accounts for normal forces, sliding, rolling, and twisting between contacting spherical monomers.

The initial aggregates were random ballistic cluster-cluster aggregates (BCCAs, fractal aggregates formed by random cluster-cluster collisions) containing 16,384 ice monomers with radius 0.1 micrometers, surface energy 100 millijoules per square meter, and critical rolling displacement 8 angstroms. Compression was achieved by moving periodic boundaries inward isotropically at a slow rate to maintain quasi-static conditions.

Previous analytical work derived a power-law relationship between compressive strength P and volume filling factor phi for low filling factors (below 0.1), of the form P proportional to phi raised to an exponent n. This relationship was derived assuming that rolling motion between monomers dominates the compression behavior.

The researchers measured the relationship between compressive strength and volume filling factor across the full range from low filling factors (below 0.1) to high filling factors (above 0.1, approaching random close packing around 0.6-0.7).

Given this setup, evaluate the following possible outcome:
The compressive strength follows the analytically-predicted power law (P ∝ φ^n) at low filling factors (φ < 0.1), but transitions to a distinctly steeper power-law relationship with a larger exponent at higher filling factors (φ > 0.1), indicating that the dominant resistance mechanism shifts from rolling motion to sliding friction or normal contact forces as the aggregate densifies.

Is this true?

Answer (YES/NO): NO